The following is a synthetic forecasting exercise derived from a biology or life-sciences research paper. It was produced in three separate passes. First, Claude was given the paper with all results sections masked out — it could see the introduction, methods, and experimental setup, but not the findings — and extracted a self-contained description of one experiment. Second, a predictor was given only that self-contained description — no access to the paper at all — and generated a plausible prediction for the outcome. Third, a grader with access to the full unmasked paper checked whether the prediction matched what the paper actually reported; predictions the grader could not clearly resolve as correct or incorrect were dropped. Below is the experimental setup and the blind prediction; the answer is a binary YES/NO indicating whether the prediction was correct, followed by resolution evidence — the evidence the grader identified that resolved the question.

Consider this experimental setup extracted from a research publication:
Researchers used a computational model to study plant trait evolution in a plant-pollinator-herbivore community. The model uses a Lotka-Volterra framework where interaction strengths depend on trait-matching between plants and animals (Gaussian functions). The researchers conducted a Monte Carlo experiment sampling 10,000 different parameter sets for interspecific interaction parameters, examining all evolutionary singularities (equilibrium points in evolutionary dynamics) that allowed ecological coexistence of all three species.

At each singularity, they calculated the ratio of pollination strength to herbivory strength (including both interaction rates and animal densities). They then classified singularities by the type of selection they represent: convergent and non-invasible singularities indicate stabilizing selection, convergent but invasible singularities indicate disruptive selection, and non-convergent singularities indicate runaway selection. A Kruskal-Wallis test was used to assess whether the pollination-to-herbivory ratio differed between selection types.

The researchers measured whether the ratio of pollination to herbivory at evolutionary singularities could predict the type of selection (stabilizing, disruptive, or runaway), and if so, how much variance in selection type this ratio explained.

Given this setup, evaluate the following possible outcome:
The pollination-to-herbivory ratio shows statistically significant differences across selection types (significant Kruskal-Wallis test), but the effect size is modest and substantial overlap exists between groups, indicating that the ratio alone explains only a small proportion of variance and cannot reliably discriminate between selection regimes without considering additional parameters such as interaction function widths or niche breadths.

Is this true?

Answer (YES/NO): NO